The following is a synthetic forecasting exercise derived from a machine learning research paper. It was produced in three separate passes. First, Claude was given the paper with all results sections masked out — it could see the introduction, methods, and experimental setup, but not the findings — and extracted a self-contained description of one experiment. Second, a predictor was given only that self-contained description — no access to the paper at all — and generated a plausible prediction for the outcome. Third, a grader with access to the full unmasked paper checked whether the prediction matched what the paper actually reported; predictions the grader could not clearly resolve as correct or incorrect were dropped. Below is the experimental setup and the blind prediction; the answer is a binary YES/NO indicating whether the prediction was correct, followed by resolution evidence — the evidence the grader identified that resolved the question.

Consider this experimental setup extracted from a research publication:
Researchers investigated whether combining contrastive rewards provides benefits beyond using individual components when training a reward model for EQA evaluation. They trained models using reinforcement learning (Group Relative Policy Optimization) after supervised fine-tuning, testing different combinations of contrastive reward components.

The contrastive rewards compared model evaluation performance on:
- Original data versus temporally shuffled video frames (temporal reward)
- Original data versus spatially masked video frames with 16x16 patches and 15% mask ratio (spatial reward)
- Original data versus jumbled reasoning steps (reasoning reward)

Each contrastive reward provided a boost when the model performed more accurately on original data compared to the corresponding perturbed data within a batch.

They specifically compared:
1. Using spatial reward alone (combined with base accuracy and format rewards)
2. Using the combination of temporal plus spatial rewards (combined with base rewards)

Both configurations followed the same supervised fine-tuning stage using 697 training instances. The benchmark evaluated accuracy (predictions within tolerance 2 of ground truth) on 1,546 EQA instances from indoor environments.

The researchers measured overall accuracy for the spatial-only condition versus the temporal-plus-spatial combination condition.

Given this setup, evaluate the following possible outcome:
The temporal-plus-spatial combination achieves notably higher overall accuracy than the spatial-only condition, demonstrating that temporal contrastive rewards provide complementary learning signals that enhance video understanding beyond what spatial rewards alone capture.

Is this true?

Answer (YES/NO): YES